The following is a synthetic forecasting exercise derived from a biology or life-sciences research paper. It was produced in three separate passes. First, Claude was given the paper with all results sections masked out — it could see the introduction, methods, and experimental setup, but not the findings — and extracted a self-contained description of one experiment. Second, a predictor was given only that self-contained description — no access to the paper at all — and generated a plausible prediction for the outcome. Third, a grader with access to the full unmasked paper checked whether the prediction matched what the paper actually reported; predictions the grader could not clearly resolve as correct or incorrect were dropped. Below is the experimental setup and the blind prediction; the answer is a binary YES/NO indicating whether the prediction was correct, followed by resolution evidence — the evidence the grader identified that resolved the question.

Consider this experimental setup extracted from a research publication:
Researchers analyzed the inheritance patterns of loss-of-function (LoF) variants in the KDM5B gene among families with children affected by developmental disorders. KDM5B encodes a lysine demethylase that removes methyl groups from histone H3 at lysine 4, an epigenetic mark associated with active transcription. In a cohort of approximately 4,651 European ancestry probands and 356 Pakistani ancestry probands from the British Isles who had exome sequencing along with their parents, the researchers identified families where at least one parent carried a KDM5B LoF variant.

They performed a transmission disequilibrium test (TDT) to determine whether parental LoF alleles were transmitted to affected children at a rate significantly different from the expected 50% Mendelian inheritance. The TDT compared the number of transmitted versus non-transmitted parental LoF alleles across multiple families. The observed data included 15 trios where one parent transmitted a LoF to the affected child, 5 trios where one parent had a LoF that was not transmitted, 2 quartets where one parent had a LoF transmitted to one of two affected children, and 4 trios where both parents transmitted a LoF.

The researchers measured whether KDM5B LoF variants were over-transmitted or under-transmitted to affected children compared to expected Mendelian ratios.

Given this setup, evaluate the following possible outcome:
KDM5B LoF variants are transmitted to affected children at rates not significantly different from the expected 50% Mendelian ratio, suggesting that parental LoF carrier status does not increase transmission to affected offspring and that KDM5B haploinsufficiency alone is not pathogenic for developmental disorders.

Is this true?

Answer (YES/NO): NO